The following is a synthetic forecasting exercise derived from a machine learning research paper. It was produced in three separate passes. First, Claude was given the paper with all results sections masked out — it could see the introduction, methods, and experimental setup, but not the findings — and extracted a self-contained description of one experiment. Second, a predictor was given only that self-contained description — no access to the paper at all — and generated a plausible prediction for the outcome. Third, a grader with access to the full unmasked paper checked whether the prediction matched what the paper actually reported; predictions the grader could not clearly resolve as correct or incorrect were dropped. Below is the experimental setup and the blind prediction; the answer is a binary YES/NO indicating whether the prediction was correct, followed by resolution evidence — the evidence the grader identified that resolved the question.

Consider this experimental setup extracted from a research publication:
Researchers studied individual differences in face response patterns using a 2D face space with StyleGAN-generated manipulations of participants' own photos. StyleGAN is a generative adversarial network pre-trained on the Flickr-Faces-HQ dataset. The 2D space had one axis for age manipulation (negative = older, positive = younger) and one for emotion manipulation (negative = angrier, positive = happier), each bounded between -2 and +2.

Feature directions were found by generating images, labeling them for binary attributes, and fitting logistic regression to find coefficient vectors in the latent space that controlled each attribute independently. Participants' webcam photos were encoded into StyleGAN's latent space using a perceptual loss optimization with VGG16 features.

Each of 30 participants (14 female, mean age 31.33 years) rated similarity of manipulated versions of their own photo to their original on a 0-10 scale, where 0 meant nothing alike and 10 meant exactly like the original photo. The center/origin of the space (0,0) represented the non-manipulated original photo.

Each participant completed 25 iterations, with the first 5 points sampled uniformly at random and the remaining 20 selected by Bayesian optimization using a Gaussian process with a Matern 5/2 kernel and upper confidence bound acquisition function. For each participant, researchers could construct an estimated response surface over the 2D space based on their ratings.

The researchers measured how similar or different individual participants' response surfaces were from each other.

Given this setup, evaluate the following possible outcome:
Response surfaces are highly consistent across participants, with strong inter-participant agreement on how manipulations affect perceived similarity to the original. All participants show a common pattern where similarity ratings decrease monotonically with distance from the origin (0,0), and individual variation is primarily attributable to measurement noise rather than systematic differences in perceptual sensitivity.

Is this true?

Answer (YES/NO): NO